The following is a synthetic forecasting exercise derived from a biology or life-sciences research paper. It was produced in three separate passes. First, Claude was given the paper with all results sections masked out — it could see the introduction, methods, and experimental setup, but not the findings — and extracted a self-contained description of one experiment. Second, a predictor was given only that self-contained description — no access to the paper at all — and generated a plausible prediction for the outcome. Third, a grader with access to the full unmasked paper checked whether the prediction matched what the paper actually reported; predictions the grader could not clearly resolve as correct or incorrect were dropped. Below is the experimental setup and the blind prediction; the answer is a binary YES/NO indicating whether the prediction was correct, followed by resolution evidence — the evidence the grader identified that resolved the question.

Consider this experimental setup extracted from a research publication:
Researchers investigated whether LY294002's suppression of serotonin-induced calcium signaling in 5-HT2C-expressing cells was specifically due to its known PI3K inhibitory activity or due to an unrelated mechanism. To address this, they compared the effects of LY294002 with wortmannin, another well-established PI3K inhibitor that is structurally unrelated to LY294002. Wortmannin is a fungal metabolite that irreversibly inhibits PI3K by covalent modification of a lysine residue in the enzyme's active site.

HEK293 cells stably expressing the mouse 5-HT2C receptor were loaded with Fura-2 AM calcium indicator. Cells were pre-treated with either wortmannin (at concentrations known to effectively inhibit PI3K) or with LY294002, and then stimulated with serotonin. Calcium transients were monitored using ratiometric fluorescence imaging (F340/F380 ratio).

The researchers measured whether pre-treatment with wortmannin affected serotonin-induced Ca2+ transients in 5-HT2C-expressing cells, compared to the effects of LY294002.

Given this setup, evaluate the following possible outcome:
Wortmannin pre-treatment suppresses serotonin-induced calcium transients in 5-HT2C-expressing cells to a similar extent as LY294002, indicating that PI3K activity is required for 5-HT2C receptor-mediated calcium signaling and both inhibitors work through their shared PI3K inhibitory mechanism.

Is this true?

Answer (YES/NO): NO